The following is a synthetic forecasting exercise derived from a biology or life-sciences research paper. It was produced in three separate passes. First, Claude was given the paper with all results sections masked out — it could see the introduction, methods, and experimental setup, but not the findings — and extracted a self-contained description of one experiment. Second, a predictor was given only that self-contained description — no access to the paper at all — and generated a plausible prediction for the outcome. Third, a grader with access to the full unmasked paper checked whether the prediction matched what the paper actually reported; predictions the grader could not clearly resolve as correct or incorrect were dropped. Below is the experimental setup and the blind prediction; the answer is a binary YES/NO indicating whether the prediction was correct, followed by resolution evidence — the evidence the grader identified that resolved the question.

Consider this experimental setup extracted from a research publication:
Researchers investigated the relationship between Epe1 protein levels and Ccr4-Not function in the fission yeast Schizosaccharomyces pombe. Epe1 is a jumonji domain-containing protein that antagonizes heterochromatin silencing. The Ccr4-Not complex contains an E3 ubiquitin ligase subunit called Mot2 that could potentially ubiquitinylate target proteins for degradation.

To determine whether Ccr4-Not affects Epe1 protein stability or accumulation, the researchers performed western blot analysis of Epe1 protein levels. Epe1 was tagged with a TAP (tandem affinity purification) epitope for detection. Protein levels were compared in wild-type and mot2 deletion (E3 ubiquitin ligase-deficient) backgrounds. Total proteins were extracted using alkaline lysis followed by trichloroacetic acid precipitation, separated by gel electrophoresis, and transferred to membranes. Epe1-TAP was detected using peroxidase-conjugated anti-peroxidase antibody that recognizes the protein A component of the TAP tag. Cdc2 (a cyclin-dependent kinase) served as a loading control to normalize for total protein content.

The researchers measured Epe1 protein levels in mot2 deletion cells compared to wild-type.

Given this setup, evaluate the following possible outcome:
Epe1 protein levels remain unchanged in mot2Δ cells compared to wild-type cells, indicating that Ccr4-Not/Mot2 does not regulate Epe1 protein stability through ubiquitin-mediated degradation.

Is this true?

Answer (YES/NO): YES